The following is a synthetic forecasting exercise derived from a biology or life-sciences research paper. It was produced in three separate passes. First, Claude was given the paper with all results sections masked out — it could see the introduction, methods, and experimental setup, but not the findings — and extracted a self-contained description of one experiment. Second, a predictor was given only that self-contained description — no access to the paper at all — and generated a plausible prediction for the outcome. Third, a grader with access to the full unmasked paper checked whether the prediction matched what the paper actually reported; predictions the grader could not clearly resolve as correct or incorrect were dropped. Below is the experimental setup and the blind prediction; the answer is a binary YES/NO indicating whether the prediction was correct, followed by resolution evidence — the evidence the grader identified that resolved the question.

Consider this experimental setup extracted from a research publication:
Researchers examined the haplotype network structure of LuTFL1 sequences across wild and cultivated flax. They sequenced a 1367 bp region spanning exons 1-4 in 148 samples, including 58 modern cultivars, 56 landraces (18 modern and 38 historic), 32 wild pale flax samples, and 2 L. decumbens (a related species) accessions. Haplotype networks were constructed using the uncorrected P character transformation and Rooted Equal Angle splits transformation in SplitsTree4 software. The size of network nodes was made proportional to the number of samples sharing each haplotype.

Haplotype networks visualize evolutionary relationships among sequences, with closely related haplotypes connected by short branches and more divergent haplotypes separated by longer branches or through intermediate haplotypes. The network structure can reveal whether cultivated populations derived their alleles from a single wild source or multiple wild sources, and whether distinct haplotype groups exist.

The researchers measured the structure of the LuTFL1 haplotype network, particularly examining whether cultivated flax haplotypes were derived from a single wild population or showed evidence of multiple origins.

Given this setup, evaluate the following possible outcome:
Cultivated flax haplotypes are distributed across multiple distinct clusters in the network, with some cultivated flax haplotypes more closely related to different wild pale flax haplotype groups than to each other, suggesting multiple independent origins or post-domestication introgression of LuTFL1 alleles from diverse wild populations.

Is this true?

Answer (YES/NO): YES